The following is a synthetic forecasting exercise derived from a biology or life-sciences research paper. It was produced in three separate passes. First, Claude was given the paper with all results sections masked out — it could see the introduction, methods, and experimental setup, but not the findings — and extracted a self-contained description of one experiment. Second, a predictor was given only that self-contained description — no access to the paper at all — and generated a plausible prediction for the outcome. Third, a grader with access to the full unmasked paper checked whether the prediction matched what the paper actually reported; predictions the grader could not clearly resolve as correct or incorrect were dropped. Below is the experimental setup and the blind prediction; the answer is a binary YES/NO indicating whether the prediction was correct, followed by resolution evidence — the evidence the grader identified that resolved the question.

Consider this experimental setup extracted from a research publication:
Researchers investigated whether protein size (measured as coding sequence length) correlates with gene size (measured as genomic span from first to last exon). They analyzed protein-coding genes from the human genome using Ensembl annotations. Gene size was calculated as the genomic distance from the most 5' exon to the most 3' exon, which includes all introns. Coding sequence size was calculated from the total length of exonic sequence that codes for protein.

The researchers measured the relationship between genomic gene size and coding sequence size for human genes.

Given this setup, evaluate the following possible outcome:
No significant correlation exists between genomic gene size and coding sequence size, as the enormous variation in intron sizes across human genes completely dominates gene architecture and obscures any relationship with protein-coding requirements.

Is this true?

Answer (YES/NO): NO